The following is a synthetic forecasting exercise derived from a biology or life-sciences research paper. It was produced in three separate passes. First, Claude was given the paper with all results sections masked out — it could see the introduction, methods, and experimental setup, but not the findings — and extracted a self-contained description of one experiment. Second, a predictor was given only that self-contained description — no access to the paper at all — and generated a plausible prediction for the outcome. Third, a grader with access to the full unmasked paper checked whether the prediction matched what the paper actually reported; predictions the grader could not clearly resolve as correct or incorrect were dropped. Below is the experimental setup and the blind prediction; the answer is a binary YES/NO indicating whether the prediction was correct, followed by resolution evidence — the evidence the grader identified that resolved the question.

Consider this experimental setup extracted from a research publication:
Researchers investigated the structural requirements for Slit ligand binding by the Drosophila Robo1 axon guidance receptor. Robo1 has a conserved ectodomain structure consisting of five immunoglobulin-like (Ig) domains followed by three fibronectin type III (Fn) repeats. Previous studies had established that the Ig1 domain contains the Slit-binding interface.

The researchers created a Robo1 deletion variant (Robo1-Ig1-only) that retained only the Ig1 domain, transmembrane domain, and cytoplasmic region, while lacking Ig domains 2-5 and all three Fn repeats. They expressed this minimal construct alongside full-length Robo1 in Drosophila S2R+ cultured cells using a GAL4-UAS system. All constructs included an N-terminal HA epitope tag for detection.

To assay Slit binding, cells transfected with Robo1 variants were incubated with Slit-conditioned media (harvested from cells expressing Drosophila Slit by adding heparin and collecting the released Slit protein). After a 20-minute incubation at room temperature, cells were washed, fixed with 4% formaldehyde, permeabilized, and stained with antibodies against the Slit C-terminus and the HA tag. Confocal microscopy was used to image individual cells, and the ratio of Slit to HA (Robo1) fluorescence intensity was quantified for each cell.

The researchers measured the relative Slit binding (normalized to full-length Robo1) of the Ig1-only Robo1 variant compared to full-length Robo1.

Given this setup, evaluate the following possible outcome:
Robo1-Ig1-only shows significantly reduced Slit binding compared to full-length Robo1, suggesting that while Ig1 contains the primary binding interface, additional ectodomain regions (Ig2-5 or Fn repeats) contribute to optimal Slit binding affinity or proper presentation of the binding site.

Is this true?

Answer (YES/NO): NO